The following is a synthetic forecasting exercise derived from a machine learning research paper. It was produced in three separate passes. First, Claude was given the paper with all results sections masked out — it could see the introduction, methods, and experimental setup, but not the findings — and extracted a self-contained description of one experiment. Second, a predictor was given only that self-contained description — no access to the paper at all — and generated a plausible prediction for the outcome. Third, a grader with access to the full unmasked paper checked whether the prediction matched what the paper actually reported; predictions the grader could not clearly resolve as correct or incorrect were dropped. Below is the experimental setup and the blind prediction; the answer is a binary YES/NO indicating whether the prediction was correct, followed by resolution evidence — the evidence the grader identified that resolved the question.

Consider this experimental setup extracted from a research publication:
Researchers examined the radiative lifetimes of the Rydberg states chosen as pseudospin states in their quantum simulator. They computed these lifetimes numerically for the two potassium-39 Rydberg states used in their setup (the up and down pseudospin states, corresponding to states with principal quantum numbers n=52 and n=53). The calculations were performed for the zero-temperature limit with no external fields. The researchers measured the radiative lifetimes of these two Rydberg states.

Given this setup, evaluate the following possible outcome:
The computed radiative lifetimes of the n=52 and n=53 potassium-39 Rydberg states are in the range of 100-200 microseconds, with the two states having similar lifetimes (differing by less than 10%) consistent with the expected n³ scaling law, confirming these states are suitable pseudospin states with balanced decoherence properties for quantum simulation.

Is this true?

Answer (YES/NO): NO